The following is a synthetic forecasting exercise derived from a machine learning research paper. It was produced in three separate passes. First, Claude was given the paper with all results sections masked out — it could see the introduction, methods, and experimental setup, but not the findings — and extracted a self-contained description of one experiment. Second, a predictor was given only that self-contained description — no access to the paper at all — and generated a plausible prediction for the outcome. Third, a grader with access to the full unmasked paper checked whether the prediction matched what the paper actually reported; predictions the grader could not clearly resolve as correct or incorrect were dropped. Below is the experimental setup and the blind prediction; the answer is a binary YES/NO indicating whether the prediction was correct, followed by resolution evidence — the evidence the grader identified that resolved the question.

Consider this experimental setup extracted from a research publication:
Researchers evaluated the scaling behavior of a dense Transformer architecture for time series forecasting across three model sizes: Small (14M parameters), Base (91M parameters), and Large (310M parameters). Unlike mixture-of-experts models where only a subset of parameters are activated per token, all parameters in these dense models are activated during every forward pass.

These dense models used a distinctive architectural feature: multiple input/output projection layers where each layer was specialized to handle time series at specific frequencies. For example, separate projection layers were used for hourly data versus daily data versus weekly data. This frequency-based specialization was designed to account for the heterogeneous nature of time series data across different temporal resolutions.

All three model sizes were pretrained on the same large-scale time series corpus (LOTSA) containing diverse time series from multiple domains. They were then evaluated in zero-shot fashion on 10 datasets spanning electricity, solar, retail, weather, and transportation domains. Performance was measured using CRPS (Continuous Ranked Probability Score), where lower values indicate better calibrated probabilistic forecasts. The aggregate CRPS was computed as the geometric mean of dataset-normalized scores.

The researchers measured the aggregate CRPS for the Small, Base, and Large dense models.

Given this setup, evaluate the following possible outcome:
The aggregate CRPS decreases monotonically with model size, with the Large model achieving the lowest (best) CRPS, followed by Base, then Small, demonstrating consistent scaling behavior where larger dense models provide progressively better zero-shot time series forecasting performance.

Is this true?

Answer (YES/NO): YES